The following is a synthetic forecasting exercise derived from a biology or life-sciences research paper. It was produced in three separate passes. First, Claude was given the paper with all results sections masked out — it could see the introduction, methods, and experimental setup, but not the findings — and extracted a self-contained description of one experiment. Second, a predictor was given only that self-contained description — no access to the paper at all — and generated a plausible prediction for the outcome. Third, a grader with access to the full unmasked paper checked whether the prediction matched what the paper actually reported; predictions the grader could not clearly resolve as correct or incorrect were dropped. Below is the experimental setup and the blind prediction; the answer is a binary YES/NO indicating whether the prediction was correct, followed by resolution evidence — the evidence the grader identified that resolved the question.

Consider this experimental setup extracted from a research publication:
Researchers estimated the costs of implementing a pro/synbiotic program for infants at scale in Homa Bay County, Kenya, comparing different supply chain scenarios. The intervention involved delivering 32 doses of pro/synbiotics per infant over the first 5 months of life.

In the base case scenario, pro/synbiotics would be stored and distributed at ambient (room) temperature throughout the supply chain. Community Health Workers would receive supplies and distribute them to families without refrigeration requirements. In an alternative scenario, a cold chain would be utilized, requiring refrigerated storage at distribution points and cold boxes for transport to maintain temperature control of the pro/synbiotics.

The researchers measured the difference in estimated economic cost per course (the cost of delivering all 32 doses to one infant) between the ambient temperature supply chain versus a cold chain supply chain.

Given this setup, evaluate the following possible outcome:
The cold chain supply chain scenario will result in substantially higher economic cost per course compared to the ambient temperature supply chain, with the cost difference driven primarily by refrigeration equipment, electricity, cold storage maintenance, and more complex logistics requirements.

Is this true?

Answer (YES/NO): NO